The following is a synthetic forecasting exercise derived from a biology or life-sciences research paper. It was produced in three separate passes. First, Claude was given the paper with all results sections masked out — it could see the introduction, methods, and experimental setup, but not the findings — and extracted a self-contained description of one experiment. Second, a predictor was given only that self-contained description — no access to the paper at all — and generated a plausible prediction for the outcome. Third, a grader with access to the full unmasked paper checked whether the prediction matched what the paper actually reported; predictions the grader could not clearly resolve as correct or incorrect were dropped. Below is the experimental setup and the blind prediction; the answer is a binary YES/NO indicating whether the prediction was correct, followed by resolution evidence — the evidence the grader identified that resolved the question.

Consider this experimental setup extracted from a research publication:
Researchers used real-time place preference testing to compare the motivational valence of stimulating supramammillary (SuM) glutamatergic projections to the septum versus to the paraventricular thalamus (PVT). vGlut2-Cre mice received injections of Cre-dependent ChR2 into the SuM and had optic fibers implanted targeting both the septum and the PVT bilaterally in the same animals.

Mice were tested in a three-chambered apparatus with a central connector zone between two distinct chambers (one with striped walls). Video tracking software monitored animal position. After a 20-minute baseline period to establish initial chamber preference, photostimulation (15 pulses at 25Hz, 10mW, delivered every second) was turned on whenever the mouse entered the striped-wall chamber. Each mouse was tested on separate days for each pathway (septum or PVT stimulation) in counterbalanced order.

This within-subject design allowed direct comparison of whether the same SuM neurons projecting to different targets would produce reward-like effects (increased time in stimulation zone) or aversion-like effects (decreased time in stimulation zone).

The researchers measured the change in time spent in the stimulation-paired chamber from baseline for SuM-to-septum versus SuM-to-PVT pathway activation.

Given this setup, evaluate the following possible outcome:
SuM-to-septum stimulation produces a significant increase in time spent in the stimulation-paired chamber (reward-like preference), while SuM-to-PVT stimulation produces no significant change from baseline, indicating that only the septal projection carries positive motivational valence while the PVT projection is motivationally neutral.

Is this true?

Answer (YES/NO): NO